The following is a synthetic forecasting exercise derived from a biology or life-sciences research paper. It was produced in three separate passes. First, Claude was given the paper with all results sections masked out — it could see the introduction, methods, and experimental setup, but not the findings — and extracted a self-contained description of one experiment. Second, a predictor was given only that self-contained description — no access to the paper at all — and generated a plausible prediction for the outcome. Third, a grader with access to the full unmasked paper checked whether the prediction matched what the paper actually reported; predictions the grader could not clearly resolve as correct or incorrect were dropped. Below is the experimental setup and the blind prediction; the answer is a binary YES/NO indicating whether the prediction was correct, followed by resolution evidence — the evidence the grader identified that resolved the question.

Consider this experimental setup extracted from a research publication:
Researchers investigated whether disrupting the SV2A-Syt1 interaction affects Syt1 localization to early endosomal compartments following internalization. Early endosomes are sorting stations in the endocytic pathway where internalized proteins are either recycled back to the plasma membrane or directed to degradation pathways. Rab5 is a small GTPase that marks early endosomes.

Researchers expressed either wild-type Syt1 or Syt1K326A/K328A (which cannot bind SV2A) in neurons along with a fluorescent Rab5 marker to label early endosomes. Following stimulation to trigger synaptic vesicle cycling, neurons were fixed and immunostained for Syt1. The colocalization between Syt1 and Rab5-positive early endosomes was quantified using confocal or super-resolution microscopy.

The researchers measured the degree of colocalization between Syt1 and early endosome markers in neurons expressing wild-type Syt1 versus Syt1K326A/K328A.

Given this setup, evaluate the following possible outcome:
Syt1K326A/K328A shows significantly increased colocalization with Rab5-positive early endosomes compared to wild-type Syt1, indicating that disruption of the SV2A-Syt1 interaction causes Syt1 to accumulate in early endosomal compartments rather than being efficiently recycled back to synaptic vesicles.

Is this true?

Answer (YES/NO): NO